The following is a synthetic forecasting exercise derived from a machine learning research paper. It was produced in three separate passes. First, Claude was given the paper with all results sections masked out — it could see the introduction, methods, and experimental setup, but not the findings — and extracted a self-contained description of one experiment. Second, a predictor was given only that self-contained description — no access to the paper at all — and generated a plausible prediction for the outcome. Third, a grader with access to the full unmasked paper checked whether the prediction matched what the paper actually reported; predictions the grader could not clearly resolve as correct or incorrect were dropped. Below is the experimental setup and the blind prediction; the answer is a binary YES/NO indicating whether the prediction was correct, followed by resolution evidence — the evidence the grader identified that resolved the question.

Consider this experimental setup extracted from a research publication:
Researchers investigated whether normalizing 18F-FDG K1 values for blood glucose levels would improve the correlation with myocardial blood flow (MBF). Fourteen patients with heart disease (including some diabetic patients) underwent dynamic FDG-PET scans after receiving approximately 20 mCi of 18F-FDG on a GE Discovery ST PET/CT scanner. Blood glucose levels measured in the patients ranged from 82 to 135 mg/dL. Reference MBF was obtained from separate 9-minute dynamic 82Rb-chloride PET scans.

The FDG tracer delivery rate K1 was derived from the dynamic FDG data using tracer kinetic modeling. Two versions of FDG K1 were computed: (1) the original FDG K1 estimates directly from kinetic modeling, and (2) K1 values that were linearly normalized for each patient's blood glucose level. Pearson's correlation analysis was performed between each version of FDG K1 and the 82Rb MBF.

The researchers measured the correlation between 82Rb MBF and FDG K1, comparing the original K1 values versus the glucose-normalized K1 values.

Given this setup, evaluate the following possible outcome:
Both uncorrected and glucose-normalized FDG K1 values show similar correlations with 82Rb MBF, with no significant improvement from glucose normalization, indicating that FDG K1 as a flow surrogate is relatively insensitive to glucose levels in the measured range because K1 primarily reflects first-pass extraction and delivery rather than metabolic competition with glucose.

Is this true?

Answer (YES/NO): NO